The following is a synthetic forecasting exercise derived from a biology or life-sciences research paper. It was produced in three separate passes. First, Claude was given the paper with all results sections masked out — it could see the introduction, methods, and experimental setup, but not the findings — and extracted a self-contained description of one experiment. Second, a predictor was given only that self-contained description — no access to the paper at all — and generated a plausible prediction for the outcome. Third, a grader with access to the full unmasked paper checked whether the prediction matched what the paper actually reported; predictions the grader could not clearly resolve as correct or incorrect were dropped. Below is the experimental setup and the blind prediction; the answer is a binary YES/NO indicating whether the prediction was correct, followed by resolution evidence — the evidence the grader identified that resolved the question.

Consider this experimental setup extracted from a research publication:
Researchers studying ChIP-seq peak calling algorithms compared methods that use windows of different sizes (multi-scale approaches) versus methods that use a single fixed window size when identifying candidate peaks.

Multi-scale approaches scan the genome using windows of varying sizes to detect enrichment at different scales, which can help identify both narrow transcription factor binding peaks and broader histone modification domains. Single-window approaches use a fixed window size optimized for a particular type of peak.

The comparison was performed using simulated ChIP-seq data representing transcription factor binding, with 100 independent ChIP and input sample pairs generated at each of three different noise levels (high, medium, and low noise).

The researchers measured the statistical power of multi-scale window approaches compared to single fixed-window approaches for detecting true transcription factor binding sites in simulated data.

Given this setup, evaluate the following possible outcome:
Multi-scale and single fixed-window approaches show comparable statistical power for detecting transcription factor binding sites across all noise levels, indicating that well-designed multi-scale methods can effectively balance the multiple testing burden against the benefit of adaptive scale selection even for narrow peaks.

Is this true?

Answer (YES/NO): NO